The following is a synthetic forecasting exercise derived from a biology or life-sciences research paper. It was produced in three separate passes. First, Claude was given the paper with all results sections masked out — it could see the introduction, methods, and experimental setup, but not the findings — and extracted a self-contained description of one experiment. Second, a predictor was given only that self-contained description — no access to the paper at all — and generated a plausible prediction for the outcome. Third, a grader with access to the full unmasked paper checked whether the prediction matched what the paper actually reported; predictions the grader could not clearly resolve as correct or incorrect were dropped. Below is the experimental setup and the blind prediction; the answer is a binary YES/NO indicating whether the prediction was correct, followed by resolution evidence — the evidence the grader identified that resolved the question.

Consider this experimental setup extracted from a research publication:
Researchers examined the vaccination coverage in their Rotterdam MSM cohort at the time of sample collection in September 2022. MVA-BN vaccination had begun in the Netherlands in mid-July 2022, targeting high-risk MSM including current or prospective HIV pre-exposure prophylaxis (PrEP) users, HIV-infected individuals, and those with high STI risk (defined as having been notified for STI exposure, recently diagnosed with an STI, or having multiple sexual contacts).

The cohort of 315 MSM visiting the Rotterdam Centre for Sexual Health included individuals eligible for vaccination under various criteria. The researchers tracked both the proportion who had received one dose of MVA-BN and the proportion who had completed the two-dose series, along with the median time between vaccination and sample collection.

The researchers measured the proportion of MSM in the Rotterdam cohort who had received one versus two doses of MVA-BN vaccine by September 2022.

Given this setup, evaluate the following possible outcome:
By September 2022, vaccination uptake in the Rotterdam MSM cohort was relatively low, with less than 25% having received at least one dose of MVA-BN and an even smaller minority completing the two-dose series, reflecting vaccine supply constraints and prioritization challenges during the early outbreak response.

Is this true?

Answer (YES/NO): NO